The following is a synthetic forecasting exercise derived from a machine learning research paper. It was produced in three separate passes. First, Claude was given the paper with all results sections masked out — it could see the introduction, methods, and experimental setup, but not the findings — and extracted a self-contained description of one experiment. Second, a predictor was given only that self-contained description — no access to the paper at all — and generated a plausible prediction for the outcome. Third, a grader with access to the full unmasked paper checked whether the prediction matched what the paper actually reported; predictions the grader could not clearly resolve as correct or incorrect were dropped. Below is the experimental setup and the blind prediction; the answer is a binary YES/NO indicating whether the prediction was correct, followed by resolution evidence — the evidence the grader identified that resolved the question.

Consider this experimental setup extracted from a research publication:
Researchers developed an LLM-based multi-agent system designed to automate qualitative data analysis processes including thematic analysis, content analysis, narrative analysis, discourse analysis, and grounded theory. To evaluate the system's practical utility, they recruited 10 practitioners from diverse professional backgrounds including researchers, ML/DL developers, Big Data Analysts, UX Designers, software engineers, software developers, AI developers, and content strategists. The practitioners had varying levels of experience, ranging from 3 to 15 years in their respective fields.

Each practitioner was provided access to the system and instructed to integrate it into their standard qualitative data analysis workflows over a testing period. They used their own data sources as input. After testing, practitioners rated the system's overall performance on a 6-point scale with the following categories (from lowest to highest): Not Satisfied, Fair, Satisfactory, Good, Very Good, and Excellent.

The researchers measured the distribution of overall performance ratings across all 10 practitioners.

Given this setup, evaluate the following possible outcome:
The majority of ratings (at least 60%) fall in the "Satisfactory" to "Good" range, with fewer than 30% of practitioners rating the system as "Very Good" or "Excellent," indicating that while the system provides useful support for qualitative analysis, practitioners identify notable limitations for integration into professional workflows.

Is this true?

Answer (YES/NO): NO